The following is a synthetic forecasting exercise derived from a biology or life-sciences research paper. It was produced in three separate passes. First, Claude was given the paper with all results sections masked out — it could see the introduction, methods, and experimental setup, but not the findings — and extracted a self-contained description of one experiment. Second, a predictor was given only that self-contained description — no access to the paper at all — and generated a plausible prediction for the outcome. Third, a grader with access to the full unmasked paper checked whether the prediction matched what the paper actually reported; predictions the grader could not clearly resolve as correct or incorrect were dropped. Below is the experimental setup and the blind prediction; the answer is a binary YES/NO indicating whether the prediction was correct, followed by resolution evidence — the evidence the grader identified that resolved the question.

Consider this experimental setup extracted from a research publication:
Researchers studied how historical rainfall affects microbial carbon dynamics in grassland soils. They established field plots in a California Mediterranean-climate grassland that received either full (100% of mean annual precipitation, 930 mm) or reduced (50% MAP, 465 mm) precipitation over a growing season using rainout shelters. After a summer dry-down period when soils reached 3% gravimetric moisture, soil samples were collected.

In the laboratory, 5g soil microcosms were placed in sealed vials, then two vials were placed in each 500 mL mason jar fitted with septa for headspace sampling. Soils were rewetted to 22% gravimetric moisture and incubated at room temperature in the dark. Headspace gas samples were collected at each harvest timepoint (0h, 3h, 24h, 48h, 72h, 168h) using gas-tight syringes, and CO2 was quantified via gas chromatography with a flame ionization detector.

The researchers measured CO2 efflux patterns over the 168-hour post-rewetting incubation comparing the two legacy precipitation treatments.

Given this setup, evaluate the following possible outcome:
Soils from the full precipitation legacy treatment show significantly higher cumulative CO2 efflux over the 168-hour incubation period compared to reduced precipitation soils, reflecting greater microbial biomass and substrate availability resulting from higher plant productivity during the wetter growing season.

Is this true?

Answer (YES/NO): NO